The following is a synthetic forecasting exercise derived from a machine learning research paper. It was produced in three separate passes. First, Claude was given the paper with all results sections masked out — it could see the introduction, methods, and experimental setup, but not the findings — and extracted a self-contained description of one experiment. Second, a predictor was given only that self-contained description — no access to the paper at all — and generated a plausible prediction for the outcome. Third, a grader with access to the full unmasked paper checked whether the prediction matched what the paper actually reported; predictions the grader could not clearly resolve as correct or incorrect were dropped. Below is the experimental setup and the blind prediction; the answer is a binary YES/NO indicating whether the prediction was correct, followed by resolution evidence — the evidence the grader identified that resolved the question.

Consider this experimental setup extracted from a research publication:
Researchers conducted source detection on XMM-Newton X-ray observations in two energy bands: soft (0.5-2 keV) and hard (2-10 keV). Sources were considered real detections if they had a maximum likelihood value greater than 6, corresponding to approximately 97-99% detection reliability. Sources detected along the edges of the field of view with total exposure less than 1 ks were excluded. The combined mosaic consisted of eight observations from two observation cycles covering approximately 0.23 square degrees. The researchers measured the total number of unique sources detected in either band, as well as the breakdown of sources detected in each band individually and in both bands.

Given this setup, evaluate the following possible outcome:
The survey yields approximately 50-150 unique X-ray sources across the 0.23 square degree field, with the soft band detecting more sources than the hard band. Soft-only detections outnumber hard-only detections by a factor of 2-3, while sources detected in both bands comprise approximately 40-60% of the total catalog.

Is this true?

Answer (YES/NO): NO